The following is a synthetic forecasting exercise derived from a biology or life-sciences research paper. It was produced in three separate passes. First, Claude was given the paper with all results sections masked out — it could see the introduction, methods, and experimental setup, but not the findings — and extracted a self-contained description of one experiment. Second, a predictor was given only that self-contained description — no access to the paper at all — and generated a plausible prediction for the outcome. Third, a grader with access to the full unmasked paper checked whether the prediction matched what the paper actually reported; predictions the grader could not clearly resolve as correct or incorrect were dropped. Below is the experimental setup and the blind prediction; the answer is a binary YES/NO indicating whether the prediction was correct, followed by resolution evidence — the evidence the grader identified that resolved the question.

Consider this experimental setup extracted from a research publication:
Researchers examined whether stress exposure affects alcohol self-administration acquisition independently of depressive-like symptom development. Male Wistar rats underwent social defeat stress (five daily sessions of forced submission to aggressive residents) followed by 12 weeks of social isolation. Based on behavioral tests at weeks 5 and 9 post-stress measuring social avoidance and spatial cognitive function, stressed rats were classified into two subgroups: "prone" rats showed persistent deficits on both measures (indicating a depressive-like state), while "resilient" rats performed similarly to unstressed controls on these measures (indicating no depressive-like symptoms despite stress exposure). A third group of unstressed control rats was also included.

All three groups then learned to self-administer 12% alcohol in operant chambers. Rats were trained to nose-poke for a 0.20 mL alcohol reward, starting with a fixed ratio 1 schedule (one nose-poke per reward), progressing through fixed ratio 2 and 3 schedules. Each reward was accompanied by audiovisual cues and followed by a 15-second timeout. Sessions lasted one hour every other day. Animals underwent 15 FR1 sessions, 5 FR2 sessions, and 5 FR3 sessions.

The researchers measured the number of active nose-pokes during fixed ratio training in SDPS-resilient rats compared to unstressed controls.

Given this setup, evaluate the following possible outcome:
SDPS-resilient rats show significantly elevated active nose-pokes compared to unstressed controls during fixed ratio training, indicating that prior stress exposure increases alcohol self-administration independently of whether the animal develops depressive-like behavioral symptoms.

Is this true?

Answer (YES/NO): YES